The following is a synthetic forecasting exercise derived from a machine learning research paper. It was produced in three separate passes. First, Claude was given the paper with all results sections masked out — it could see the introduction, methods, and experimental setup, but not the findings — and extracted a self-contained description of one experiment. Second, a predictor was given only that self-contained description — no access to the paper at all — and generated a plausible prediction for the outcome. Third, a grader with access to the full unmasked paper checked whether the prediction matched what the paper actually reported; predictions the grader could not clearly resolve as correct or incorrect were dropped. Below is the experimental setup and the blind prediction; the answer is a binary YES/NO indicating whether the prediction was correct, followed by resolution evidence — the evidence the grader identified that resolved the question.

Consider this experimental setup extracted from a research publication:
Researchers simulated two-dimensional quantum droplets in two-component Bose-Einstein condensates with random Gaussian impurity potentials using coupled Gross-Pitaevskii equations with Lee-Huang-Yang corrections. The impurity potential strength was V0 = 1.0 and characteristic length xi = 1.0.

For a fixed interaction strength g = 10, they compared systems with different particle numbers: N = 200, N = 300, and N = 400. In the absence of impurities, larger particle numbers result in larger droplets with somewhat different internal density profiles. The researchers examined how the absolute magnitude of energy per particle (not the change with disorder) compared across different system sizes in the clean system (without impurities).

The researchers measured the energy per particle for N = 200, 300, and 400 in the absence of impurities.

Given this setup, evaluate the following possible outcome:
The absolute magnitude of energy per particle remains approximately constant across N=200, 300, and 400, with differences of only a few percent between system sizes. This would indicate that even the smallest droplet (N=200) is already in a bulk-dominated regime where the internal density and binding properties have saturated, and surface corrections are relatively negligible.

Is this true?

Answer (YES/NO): YES